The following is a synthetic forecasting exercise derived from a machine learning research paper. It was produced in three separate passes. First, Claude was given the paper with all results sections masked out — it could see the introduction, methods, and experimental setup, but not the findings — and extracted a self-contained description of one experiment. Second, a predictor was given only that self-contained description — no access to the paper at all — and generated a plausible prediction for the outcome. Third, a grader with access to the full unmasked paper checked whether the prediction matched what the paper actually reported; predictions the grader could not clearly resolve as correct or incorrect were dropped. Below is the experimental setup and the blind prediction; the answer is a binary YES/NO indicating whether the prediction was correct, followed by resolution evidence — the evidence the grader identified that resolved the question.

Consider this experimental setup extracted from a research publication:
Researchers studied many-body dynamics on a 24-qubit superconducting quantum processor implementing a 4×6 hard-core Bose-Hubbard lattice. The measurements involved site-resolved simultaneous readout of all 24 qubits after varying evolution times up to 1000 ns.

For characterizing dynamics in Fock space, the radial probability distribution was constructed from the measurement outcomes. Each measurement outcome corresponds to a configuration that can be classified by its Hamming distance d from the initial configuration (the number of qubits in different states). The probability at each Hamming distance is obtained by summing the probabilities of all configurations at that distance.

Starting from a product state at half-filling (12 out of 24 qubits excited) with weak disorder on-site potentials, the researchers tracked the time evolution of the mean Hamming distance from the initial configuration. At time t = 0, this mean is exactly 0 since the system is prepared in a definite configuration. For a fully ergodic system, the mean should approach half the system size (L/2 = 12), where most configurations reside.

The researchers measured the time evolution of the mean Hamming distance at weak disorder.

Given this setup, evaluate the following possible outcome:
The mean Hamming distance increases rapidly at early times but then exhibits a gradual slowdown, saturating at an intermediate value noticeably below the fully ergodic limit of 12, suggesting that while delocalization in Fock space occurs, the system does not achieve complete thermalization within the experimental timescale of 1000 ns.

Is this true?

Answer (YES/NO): NO